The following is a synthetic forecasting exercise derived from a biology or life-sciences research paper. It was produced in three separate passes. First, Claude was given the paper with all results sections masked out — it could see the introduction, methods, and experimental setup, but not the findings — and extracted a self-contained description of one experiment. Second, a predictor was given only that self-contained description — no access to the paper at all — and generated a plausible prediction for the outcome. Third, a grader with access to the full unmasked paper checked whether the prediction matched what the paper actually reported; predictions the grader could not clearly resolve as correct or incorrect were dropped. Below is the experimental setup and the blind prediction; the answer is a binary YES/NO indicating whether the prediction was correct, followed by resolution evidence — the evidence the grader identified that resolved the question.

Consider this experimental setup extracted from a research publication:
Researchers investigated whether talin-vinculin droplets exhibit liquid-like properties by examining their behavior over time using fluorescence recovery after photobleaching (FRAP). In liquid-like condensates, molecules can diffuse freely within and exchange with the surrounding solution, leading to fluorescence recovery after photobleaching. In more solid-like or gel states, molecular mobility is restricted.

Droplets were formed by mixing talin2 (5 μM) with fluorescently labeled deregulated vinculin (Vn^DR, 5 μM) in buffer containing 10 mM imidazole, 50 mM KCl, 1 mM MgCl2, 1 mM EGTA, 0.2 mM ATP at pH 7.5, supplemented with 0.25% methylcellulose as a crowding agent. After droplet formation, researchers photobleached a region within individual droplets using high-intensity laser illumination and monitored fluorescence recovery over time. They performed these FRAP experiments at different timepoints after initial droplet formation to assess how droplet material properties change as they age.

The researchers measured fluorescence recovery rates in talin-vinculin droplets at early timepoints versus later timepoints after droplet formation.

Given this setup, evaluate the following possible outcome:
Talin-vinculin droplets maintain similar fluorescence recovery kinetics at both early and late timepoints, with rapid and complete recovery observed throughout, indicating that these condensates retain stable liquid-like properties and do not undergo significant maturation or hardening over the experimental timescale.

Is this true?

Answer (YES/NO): NO